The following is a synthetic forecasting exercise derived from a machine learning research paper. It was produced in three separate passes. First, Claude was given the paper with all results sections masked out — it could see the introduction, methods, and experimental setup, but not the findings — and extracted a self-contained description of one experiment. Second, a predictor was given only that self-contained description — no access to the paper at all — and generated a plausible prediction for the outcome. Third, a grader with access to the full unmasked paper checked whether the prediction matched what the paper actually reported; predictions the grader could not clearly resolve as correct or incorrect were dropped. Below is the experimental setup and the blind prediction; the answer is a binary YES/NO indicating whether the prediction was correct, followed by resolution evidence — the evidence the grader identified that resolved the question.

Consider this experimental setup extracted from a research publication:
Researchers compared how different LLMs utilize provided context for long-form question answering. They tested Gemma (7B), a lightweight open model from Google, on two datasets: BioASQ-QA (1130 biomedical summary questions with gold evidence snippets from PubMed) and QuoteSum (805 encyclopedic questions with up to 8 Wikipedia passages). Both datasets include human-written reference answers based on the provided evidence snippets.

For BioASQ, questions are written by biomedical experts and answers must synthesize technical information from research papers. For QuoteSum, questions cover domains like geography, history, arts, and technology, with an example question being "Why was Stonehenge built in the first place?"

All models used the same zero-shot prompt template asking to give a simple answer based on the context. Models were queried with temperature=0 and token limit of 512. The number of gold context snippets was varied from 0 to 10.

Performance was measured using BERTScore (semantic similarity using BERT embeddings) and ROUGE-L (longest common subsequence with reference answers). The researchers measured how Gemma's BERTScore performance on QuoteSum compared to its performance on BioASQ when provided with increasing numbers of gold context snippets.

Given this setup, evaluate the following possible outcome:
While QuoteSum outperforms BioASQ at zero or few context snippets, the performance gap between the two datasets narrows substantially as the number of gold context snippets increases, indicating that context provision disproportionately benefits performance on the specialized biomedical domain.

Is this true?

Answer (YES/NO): NO